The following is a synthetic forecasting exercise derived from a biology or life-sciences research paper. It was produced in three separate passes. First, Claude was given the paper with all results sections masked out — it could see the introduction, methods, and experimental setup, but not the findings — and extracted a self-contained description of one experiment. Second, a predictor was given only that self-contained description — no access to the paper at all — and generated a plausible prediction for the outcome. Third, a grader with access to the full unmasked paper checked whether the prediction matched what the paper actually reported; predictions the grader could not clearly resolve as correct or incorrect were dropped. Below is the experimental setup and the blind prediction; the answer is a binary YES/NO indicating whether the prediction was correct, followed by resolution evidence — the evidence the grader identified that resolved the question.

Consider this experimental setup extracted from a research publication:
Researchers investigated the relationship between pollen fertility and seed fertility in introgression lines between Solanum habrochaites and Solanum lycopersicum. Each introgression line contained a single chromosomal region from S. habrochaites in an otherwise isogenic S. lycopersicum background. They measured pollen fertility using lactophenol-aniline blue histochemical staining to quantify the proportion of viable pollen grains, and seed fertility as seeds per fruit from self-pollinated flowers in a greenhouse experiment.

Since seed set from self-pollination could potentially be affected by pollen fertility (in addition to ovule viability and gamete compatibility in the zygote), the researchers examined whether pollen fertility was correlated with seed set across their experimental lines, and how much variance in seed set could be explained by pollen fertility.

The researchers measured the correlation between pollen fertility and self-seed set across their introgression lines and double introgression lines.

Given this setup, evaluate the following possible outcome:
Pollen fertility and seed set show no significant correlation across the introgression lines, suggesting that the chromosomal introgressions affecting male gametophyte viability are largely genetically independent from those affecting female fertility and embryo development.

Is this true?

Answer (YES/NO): NO